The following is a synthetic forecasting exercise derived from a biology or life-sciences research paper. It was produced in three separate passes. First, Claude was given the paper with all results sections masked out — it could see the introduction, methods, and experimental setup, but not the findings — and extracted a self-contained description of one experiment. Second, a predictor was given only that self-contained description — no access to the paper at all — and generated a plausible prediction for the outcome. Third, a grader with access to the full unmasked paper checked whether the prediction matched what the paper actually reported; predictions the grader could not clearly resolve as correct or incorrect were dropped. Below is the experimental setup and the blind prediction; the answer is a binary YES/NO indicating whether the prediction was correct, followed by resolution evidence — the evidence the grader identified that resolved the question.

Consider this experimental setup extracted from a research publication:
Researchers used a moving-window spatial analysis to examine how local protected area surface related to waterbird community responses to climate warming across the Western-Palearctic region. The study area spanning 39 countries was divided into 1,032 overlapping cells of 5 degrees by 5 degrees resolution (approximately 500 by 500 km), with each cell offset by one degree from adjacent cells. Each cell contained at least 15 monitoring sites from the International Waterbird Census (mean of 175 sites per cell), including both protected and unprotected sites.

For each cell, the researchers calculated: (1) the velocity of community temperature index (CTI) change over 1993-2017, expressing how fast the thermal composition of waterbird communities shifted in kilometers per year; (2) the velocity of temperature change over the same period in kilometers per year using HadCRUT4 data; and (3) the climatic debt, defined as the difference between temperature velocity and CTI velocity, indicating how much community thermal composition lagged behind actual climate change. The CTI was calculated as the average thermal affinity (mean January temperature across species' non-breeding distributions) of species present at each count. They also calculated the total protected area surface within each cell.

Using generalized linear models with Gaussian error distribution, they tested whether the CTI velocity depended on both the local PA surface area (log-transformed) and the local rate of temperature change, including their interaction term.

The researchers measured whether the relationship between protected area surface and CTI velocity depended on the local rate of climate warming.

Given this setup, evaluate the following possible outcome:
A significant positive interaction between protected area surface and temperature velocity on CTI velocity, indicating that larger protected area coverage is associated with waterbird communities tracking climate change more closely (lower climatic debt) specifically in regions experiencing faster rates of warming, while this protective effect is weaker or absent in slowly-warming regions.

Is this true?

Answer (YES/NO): NO